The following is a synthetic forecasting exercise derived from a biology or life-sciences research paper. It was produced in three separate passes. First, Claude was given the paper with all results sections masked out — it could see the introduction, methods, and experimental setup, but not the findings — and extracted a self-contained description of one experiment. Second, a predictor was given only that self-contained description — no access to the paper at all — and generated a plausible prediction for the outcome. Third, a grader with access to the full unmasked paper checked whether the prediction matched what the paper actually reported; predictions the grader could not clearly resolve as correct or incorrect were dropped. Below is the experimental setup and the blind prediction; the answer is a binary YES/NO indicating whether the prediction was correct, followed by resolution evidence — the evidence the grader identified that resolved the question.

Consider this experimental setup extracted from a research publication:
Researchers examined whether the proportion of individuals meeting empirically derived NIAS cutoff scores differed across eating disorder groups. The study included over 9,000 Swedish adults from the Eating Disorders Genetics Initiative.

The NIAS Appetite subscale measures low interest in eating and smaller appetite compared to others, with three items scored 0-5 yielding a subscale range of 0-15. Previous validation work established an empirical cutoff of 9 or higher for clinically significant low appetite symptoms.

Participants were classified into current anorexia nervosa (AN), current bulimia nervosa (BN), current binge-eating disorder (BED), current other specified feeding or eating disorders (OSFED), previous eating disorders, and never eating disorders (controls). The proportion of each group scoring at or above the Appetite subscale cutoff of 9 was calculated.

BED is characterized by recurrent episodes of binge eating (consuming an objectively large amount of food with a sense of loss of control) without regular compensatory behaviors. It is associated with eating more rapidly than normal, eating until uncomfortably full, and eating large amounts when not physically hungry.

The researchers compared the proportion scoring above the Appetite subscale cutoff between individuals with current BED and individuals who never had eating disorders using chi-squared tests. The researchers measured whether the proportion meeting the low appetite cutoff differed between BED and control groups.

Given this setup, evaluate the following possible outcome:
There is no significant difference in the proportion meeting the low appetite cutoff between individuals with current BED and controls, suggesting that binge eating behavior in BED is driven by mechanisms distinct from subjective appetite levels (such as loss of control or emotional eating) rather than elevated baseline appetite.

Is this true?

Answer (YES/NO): NO